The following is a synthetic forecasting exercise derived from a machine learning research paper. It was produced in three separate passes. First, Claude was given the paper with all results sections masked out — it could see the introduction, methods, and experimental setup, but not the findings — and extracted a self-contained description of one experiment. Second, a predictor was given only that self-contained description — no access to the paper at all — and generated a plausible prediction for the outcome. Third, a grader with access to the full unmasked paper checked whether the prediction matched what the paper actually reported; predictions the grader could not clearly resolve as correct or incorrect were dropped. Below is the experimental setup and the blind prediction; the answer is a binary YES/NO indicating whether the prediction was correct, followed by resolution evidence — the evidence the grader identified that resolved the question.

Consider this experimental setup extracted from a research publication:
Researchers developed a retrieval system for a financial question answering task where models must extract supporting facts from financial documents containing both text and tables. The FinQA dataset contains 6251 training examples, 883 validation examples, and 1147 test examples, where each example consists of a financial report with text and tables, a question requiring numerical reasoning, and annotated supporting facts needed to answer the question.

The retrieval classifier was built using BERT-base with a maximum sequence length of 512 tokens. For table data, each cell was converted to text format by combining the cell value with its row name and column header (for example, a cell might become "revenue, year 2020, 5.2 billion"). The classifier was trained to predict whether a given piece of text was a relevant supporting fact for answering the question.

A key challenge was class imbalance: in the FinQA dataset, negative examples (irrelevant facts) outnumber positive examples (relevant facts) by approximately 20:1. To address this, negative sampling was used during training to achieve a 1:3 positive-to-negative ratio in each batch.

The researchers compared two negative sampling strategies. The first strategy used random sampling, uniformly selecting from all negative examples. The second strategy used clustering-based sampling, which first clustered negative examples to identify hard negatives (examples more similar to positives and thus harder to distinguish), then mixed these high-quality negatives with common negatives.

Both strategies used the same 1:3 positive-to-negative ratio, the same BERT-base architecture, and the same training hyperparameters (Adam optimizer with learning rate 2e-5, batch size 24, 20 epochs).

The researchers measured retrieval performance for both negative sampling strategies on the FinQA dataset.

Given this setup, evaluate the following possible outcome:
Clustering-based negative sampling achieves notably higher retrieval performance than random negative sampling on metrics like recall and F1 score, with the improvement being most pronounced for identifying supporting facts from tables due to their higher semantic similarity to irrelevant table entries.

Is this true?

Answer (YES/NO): NO